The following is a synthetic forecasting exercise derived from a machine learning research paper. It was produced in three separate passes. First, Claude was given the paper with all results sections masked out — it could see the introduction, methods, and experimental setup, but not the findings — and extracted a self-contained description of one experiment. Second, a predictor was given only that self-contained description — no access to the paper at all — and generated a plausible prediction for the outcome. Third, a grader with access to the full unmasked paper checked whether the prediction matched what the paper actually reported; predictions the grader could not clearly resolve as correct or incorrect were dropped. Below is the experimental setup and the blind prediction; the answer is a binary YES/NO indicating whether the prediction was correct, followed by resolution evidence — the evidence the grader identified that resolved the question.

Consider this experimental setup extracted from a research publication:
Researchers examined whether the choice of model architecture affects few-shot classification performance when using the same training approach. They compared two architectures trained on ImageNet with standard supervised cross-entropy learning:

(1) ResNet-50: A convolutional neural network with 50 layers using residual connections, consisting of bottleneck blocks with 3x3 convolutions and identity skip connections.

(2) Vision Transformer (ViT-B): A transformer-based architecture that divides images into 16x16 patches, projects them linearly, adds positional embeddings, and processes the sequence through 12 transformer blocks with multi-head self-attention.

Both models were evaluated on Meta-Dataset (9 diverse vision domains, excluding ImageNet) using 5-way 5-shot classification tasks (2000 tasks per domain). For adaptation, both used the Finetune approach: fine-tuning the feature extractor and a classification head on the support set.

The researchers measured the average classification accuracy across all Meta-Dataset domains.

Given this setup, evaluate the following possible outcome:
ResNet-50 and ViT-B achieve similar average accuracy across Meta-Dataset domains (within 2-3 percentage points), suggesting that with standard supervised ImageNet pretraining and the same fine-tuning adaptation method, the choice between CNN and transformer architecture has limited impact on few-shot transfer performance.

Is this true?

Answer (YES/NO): NO